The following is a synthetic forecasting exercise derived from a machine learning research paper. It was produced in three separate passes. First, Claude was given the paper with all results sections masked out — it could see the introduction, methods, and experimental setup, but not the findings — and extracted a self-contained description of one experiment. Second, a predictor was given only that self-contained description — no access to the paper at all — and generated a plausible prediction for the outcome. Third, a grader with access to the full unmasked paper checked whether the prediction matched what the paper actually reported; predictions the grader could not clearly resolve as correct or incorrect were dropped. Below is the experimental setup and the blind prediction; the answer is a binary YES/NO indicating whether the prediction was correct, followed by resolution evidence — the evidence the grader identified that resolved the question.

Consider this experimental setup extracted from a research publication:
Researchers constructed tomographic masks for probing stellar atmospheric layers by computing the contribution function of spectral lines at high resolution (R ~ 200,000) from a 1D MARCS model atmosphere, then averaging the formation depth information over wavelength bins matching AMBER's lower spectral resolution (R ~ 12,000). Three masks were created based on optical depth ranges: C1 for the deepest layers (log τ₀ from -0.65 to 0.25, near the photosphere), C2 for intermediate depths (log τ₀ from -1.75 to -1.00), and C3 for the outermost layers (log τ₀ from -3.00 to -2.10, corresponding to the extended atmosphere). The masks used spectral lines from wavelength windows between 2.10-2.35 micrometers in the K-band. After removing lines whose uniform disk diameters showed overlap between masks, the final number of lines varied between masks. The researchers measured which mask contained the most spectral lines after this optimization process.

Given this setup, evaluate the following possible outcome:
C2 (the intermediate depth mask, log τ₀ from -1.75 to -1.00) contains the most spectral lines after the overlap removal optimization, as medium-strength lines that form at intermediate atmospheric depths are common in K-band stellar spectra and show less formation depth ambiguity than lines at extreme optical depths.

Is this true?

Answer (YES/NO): NO